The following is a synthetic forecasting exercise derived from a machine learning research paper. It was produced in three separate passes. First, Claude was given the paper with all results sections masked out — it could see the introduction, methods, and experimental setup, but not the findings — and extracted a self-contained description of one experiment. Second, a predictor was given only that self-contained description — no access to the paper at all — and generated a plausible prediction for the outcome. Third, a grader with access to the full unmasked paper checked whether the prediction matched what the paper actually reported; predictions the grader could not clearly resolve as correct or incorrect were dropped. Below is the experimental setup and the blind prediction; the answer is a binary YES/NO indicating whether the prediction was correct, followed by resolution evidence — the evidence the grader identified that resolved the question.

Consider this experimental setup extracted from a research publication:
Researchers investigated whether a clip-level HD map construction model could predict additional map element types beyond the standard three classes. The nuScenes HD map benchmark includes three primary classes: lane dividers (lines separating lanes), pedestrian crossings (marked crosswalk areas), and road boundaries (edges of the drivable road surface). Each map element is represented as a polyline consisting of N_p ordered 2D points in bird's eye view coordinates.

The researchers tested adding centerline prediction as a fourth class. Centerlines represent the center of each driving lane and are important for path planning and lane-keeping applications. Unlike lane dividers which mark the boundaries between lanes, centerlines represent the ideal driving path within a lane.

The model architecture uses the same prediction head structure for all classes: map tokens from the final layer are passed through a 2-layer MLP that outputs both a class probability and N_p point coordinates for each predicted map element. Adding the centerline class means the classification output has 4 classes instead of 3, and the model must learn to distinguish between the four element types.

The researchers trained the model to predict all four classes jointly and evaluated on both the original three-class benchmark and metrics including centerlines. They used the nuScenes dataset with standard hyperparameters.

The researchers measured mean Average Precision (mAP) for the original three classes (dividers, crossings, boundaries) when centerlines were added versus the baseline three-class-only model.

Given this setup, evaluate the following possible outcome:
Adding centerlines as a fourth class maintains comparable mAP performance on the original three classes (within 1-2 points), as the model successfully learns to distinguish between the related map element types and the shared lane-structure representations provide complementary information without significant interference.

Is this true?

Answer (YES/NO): NO